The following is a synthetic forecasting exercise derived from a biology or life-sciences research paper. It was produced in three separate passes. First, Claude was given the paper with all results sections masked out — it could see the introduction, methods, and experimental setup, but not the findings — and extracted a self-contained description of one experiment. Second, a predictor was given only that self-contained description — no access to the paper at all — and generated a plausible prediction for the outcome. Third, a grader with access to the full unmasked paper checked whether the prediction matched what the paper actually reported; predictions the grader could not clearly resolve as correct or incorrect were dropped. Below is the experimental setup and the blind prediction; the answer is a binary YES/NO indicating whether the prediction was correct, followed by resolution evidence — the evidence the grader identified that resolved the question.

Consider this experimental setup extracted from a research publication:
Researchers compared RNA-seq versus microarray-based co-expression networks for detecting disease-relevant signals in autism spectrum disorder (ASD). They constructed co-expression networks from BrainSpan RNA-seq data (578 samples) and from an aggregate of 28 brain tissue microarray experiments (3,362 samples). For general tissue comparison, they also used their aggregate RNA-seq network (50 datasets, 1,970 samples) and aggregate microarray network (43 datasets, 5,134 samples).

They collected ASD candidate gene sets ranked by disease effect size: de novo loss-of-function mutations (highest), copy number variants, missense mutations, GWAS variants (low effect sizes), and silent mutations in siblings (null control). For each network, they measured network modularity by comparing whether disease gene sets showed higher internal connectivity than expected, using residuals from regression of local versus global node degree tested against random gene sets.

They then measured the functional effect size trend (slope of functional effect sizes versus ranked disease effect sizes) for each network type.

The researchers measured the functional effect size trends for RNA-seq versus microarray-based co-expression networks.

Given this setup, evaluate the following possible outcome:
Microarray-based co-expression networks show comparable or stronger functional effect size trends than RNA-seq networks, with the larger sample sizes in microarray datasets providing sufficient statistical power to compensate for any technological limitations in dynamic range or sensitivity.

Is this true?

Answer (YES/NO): NO